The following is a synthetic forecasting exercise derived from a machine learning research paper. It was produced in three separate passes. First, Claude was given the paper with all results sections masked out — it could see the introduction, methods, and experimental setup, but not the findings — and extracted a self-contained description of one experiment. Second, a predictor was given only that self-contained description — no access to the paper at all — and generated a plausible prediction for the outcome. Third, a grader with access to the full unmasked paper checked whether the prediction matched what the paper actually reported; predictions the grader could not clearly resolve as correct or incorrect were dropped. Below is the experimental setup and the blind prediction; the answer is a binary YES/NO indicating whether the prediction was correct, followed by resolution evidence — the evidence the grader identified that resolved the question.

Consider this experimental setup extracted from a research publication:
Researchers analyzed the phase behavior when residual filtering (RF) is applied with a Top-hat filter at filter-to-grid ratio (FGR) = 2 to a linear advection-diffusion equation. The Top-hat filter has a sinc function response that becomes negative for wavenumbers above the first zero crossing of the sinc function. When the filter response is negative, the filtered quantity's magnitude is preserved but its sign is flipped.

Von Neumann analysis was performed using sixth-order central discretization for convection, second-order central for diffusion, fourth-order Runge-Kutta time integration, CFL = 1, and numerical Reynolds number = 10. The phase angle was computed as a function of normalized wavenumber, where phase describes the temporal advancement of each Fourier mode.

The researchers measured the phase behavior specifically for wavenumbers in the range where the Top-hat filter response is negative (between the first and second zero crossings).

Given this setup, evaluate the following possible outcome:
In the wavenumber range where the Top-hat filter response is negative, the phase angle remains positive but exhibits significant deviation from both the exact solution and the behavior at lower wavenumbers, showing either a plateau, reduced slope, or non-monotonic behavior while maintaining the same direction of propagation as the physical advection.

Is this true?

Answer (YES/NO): NO